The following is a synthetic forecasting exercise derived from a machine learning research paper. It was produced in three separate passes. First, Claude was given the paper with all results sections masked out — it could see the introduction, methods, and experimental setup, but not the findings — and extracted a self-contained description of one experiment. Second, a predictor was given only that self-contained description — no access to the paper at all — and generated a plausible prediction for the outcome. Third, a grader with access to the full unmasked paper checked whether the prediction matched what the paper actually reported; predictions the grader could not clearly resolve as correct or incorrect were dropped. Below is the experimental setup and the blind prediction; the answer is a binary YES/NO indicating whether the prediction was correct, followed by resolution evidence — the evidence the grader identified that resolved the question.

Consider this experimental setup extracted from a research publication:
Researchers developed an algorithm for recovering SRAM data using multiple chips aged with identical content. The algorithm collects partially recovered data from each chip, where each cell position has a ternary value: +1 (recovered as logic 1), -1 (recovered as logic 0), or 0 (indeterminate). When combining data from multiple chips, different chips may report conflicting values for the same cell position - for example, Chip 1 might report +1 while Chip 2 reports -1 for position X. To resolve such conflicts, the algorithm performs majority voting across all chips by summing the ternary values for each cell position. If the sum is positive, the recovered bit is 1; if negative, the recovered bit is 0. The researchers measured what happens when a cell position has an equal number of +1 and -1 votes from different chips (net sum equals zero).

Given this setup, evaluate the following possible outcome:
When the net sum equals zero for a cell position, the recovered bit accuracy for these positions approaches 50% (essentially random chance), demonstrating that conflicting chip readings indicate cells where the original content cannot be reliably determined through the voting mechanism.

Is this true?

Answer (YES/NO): NO